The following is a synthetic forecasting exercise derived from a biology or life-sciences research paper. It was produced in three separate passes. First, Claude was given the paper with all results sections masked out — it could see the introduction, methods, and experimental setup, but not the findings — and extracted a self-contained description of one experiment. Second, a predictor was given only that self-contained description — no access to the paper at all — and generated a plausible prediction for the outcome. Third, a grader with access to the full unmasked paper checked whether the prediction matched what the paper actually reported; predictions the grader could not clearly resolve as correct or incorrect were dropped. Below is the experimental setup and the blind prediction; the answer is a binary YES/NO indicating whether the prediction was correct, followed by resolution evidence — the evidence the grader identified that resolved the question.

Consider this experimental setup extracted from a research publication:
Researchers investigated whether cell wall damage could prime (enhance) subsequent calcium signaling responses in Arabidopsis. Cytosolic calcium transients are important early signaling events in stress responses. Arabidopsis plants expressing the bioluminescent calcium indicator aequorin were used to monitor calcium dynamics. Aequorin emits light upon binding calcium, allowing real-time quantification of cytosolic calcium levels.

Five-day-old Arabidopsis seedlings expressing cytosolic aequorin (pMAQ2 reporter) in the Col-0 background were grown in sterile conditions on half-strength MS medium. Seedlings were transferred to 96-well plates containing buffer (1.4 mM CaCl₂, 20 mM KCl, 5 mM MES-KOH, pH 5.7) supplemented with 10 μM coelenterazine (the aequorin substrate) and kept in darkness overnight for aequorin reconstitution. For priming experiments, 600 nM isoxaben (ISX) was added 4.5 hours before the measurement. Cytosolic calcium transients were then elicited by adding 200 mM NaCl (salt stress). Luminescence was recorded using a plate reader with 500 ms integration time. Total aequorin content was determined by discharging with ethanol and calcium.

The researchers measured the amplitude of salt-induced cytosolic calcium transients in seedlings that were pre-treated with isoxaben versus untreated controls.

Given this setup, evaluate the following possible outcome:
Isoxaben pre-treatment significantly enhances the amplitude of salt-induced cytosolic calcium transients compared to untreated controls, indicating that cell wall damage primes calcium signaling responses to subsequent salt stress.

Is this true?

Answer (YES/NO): YES